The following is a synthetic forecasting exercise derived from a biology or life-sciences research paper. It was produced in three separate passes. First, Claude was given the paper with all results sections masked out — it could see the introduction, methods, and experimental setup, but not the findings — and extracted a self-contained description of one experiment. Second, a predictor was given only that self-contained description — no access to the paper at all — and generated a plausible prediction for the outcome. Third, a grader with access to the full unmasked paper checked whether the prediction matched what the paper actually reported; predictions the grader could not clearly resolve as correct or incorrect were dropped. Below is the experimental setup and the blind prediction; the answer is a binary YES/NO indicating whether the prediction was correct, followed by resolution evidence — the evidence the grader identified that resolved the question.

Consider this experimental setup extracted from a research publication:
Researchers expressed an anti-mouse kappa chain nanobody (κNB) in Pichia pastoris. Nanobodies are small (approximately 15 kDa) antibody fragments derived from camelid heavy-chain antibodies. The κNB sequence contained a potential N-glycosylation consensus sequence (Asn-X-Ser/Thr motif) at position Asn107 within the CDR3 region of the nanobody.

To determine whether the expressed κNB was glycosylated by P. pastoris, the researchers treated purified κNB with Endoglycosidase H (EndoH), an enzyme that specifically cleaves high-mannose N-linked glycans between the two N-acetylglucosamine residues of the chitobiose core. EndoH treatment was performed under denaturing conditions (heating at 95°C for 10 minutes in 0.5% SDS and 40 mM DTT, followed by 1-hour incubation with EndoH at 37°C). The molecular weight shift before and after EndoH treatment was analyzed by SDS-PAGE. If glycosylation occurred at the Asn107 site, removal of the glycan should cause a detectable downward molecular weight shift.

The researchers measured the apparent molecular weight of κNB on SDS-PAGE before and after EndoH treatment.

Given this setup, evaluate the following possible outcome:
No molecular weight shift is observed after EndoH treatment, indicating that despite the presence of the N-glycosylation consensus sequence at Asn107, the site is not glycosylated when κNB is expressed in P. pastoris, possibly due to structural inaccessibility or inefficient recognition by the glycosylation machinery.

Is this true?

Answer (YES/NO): NO